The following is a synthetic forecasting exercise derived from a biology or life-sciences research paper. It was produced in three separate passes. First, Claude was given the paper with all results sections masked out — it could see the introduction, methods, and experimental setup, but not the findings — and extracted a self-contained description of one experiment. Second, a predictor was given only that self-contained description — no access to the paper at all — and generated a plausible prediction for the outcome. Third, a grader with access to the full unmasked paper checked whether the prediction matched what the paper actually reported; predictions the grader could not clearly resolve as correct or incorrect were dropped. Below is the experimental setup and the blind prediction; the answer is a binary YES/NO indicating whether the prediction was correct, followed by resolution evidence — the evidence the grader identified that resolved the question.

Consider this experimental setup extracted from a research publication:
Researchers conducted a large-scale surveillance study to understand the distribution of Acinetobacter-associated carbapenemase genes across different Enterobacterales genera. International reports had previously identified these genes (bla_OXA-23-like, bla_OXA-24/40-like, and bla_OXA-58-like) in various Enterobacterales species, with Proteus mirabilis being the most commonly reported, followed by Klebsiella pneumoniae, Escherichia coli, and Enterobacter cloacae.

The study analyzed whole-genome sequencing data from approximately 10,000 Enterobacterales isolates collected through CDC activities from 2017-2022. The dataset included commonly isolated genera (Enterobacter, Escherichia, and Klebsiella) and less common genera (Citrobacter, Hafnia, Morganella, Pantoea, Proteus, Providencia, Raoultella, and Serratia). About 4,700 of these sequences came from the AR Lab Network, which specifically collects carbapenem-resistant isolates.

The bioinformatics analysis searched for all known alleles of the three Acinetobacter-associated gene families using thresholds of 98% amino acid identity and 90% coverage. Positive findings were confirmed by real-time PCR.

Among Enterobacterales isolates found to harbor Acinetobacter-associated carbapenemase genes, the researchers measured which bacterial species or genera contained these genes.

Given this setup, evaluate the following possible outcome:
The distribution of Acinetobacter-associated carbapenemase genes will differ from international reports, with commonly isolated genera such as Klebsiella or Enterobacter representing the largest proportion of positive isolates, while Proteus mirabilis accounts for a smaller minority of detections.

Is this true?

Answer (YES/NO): NO